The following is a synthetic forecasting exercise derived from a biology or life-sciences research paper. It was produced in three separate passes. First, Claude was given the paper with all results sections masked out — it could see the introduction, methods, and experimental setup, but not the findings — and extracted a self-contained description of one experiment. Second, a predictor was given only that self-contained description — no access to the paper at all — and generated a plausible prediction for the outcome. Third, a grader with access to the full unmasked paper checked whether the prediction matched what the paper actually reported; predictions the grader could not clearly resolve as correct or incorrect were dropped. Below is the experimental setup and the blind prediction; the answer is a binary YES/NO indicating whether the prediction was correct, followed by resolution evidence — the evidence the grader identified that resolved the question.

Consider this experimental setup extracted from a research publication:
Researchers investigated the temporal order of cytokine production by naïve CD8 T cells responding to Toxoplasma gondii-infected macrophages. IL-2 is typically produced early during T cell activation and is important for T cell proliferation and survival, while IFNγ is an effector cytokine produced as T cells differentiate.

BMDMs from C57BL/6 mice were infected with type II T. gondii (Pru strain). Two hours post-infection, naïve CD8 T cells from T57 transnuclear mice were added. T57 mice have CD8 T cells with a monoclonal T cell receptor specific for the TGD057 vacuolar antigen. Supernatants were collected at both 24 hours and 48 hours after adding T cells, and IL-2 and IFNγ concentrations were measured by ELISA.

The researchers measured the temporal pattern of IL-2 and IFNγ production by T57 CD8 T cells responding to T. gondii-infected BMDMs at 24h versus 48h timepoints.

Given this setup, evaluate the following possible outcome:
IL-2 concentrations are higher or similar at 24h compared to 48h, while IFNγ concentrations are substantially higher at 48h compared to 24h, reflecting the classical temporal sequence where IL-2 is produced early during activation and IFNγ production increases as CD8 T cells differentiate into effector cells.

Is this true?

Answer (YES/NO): YES